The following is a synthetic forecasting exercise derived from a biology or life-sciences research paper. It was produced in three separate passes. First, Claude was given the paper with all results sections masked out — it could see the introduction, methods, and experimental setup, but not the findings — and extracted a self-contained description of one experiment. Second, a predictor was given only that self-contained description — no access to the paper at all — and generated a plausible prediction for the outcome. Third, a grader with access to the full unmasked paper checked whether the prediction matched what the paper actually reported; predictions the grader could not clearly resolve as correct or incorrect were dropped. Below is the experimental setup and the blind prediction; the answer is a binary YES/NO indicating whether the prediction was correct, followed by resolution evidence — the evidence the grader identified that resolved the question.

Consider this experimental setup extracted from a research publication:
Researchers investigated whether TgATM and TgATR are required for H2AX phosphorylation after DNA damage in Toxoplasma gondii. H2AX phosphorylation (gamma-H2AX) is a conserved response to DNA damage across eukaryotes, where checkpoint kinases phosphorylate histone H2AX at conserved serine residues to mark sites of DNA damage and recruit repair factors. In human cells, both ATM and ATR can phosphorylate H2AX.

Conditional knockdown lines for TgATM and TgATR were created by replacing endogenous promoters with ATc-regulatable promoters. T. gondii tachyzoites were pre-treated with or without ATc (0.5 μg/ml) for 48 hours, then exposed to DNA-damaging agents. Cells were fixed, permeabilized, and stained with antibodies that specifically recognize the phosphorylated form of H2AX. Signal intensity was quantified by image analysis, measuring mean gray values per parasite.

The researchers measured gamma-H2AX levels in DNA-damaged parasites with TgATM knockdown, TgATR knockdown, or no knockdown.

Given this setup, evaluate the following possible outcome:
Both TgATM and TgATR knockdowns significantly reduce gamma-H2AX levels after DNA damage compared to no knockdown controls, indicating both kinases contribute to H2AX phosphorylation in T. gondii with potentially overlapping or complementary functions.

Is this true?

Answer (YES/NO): YES